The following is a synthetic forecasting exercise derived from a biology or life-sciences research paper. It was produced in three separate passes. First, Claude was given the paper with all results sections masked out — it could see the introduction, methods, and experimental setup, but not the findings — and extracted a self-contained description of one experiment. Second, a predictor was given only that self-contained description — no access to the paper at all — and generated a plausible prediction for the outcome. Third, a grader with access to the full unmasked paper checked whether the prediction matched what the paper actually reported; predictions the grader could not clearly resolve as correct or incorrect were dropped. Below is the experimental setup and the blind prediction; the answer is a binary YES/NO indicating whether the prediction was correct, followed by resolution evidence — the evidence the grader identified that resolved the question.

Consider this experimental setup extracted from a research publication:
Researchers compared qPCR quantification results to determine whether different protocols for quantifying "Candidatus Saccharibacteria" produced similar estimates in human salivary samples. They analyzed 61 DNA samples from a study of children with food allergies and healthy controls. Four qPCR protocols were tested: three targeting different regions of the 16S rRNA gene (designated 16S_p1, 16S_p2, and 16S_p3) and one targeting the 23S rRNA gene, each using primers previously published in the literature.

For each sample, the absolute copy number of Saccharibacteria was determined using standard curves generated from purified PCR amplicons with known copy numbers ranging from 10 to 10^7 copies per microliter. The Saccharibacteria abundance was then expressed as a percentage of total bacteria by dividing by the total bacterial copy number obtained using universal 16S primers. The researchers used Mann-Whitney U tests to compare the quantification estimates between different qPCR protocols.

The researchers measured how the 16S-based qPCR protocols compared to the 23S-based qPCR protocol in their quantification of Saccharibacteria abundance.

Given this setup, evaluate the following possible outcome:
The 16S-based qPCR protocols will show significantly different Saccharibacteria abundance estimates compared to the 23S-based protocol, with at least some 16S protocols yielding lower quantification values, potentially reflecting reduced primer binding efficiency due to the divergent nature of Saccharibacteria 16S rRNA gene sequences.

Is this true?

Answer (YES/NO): YES